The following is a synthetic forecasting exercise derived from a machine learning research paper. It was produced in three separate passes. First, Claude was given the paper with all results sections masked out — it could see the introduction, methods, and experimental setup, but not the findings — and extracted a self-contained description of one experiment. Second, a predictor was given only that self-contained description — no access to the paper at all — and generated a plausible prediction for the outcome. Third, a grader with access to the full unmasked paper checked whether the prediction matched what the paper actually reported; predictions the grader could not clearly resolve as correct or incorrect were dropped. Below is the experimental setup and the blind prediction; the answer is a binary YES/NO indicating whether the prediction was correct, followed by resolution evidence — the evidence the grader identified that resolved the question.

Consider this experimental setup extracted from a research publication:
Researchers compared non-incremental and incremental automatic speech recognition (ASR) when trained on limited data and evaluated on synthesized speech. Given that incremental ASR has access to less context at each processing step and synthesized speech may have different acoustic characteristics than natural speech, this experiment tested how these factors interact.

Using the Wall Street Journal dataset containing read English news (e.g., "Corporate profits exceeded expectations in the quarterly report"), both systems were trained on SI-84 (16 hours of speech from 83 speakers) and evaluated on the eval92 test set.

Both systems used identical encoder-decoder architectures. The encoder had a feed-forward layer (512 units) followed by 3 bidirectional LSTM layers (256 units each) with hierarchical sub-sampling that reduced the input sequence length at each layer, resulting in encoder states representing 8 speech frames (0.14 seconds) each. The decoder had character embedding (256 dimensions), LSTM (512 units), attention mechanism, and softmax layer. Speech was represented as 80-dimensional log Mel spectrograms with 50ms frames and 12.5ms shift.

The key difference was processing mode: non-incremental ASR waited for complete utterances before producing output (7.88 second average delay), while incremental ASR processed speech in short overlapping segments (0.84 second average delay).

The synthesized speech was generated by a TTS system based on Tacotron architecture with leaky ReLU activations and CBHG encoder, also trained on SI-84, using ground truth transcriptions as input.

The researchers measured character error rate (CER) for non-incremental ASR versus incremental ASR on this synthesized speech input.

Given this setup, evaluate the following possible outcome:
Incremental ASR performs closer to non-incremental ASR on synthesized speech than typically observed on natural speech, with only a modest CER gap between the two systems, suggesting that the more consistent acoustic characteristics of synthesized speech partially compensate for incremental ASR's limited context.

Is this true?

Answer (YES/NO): NO